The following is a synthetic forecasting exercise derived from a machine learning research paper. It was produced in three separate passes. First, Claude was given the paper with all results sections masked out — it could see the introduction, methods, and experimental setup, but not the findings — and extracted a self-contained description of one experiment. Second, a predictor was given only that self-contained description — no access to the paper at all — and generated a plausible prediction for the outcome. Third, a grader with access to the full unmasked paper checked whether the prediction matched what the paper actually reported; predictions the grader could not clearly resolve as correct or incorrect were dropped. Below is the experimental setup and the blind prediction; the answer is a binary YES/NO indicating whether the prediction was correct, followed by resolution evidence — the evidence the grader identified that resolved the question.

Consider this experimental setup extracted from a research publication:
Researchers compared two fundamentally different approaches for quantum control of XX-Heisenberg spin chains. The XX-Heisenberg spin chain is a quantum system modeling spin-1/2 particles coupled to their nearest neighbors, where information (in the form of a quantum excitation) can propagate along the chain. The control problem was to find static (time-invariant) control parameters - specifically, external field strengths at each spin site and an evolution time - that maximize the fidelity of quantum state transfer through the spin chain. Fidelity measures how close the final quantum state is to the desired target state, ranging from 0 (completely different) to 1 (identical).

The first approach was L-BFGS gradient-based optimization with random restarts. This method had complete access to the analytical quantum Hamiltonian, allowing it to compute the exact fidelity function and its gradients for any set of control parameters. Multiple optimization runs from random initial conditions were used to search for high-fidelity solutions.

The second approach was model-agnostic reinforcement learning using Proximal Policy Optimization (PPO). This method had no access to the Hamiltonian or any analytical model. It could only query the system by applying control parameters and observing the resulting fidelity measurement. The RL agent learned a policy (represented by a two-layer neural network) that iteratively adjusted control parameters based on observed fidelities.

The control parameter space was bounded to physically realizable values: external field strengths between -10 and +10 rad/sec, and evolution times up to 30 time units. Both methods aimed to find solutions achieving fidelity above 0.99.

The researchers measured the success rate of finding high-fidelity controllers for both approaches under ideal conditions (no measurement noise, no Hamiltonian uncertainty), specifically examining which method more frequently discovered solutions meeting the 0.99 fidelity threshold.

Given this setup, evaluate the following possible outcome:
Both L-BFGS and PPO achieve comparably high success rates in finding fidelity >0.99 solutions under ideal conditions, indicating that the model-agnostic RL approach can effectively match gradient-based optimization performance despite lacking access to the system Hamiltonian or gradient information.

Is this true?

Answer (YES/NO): NO